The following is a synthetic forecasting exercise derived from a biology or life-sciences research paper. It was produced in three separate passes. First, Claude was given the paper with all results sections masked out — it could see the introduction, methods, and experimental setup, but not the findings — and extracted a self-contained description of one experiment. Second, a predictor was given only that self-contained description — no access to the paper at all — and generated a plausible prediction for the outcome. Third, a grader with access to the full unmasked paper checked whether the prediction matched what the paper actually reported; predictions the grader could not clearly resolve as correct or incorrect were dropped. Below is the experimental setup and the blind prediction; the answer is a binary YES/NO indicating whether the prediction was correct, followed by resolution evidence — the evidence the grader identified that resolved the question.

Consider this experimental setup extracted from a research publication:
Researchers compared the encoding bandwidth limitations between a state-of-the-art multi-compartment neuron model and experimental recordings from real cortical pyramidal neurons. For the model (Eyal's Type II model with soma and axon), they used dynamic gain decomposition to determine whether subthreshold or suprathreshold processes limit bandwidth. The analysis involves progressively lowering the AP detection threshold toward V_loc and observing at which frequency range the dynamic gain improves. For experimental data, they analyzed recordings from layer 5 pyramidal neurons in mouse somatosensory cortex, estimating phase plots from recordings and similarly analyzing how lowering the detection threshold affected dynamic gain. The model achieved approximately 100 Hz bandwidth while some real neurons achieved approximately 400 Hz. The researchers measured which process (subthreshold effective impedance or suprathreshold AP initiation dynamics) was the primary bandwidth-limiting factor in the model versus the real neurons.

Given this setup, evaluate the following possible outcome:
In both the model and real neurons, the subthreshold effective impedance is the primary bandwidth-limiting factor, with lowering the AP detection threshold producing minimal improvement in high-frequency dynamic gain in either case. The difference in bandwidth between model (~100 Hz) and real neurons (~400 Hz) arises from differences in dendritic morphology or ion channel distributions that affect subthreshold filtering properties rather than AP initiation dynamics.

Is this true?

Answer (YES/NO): NO